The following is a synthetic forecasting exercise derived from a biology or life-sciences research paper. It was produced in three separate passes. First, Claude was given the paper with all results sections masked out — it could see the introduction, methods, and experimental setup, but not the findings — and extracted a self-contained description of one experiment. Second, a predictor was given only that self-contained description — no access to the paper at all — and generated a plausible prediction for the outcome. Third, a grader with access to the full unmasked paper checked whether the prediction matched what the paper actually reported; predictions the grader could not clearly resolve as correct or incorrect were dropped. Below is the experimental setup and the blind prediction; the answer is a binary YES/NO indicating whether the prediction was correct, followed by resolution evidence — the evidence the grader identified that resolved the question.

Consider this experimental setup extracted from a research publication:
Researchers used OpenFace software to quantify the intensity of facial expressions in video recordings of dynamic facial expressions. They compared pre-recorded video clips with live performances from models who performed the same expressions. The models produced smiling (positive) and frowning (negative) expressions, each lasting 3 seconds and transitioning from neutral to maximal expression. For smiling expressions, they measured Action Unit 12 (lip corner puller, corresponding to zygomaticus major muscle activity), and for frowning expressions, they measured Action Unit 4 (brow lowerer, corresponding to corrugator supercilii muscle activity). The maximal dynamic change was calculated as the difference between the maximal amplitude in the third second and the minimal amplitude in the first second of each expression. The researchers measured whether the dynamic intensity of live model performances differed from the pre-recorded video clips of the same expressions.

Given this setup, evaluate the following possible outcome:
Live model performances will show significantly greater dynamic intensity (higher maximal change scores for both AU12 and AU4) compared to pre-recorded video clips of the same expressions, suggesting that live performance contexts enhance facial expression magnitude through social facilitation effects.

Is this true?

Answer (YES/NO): NO